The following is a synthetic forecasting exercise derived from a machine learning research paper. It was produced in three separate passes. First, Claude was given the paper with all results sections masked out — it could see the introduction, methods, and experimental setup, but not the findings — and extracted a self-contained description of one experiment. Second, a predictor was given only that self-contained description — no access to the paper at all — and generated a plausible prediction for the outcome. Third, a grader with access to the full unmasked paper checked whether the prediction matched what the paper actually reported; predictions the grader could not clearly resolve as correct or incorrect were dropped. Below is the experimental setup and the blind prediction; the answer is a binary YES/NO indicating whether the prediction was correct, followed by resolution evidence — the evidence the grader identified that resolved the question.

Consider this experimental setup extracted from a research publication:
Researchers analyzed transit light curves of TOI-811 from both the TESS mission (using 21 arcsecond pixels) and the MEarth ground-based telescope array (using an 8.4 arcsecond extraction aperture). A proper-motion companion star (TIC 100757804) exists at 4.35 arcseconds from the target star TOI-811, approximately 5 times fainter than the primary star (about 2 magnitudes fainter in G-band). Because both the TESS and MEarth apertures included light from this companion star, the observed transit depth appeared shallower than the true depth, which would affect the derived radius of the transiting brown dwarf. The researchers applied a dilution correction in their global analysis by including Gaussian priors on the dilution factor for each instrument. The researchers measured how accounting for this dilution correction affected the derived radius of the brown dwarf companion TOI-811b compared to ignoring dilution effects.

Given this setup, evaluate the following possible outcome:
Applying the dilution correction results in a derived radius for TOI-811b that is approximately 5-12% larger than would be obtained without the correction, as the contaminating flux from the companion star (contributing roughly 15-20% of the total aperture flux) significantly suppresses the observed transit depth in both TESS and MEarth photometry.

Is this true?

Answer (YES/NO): NO